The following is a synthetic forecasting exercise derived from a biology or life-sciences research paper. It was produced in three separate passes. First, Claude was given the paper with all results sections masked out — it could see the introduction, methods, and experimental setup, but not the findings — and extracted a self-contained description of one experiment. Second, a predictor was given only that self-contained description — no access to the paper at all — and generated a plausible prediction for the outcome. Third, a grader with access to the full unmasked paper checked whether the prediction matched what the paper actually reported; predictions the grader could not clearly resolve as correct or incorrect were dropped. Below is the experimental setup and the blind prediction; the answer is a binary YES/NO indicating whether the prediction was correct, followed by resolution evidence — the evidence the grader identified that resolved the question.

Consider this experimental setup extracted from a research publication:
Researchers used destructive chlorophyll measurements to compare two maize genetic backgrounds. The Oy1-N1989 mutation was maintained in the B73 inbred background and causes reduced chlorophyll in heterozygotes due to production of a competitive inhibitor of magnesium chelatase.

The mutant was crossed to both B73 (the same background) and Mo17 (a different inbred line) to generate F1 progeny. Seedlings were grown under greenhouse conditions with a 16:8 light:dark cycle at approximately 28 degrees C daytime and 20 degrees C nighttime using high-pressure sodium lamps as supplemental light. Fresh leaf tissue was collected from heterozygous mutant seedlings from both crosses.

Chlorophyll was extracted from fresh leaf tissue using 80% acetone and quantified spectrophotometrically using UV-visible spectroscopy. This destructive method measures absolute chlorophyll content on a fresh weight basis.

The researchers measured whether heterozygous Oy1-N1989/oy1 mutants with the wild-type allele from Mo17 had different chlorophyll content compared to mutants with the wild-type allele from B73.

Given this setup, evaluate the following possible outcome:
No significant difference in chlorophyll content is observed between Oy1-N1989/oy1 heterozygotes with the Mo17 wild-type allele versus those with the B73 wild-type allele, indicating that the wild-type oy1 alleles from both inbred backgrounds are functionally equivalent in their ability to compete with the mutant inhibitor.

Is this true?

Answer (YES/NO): NO